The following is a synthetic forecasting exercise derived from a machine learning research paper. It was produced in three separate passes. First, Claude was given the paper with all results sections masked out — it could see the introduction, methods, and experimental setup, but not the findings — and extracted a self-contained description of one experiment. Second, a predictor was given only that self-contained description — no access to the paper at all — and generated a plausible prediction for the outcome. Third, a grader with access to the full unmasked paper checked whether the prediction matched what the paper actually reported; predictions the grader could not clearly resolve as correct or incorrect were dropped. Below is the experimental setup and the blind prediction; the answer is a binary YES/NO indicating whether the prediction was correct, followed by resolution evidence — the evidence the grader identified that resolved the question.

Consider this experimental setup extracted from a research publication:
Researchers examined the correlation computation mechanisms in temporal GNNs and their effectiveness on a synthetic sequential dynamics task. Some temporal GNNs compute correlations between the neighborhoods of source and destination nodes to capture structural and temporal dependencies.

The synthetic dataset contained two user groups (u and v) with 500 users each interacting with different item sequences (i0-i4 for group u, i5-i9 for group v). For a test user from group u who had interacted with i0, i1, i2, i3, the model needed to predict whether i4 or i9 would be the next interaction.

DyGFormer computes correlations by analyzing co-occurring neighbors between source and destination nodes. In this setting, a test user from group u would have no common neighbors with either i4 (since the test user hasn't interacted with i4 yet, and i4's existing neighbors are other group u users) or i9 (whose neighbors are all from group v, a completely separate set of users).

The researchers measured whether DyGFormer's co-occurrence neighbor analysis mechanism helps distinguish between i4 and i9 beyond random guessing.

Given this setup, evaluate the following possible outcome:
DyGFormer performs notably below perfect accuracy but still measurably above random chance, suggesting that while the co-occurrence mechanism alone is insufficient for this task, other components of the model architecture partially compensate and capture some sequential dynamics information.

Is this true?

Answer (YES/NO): NO